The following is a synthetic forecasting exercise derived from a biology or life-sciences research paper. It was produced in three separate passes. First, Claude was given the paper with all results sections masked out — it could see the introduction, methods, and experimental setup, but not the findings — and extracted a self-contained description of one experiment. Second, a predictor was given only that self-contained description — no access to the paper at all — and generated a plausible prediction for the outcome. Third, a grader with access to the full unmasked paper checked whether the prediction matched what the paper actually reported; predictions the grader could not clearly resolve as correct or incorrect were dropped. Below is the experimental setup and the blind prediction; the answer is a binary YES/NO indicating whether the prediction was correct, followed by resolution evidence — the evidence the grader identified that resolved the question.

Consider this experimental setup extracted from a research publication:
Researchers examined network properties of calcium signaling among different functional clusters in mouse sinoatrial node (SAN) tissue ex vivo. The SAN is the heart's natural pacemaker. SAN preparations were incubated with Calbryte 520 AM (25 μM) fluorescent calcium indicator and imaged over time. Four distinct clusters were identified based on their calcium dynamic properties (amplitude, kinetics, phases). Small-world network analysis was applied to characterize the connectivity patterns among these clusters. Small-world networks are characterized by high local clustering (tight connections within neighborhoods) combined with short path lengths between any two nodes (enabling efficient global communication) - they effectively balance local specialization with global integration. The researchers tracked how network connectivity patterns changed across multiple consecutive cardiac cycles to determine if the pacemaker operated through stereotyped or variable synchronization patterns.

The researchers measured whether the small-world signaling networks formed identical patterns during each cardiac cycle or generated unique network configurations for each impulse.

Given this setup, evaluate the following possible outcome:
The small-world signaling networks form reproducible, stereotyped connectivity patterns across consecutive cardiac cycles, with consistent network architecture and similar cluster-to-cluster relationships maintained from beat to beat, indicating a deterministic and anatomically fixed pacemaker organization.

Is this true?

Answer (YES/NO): NO